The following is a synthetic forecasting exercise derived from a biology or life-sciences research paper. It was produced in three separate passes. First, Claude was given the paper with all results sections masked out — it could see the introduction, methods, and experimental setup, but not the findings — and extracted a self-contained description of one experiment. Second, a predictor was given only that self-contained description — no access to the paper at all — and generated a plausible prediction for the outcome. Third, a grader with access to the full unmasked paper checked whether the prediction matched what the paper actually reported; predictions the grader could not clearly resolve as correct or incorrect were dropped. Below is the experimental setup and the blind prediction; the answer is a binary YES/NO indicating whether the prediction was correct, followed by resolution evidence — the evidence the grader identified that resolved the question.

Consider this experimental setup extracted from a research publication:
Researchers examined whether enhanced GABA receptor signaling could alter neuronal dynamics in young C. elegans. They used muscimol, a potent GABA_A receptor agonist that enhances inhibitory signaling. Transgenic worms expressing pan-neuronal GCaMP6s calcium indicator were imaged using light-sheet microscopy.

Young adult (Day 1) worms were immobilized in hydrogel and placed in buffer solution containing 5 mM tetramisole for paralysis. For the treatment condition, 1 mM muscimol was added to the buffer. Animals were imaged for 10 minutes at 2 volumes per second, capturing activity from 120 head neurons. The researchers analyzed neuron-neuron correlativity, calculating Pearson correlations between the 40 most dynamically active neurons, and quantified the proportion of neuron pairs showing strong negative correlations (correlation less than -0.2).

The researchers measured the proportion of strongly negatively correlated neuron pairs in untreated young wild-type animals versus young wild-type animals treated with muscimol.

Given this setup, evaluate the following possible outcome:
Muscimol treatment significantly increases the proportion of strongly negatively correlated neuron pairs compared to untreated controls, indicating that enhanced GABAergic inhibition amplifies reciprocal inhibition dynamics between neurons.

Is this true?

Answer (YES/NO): NO